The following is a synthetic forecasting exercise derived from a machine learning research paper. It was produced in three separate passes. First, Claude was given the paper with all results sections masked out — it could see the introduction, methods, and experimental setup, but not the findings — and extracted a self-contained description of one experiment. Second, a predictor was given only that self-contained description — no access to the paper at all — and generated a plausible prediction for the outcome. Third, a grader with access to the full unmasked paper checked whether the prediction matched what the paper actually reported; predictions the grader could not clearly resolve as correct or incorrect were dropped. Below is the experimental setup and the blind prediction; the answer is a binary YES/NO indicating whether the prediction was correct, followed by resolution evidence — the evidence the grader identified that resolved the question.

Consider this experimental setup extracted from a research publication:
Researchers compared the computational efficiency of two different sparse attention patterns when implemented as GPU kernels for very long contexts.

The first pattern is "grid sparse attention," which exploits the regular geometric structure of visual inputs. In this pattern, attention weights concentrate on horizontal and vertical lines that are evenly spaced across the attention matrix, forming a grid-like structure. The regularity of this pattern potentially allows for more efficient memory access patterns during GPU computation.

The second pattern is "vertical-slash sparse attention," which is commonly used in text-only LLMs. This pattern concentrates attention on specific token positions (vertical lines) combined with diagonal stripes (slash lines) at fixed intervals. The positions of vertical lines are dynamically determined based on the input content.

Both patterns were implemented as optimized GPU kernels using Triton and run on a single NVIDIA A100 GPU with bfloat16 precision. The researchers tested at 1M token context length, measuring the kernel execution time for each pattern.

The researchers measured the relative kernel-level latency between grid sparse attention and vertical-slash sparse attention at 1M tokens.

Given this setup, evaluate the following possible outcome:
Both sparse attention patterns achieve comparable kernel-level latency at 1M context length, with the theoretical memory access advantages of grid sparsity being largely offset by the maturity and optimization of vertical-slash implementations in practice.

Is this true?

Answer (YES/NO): NO